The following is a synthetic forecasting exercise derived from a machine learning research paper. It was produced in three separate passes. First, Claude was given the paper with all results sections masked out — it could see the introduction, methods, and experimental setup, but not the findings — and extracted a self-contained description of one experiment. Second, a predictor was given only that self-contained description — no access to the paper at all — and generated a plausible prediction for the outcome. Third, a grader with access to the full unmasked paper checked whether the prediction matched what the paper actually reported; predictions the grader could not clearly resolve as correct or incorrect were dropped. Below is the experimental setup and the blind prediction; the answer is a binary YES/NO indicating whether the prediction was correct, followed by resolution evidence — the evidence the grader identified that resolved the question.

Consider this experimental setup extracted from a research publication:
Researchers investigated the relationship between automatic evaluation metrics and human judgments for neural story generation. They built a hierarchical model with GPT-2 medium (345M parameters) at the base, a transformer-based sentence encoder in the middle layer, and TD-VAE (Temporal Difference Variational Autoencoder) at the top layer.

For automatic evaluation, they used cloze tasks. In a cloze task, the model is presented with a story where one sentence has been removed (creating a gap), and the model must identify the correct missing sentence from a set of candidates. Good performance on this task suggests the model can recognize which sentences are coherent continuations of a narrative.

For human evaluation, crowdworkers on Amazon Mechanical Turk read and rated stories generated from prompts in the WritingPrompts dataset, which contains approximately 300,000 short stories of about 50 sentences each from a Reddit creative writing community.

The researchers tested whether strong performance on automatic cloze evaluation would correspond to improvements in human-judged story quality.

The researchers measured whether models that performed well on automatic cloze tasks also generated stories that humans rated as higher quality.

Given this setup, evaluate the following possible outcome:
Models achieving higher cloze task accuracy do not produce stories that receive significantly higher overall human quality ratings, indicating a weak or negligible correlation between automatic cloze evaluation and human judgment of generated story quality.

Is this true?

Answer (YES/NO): NO